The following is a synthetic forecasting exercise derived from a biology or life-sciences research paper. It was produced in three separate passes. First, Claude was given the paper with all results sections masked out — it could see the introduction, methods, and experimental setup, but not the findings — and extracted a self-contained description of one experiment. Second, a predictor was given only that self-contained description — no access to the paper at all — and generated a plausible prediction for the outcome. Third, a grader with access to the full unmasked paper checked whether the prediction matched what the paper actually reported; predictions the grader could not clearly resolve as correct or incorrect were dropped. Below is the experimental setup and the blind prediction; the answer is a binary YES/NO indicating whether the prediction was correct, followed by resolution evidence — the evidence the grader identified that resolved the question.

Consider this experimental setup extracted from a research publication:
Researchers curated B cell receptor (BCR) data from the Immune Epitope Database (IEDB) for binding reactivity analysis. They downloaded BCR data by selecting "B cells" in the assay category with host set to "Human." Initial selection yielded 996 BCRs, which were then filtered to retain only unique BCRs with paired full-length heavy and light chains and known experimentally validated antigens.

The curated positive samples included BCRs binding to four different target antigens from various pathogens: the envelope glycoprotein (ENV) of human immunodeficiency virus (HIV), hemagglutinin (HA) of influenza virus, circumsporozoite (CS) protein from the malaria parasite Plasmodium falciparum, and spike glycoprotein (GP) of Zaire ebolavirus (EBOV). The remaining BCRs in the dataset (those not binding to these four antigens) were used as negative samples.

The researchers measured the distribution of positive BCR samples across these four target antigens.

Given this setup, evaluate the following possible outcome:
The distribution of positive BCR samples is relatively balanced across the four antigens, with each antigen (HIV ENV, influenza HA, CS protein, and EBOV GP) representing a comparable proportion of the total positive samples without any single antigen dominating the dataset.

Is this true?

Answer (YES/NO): NO